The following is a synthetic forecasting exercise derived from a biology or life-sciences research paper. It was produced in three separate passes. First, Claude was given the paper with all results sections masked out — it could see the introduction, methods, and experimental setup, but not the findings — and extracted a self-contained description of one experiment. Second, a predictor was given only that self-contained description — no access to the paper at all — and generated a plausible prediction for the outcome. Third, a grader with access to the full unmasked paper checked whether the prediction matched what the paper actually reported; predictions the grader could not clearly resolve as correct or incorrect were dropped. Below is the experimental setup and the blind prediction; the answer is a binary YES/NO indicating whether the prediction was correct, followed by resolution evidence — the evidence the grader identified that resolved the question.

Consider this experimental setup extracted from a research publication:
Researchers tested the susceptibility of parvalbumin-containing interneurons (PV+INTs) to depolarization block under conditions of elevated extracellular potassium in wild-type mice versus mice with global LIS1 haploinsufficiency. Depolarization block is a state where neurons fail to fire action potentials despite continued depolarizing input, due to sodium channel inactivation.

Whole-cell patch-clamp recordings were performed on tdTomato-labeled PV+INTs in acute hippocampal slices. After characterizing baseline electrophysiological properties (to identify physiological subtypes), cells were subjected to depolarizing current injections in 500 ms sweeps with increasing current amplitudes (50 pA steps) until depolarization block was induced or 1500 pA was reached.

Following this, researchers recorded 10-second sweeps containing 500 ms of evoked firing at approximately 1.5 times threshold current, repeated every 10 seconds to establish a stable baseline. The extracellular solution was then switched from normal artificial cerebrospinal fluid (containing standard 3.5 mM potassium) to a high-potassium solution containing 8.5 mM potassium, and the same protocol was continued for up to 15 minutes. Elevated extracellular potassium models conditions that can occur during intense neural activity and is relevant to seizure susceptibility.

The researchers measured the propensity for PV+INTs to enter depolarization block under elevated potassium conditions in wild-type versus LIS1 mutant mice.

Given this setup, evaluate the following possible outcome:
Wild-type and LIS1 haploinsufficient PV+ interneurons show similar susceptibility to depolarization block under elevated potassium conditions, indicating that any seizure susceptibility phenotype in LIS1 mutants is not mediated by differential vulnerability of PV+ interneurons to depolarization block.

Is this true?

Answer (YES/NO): NO